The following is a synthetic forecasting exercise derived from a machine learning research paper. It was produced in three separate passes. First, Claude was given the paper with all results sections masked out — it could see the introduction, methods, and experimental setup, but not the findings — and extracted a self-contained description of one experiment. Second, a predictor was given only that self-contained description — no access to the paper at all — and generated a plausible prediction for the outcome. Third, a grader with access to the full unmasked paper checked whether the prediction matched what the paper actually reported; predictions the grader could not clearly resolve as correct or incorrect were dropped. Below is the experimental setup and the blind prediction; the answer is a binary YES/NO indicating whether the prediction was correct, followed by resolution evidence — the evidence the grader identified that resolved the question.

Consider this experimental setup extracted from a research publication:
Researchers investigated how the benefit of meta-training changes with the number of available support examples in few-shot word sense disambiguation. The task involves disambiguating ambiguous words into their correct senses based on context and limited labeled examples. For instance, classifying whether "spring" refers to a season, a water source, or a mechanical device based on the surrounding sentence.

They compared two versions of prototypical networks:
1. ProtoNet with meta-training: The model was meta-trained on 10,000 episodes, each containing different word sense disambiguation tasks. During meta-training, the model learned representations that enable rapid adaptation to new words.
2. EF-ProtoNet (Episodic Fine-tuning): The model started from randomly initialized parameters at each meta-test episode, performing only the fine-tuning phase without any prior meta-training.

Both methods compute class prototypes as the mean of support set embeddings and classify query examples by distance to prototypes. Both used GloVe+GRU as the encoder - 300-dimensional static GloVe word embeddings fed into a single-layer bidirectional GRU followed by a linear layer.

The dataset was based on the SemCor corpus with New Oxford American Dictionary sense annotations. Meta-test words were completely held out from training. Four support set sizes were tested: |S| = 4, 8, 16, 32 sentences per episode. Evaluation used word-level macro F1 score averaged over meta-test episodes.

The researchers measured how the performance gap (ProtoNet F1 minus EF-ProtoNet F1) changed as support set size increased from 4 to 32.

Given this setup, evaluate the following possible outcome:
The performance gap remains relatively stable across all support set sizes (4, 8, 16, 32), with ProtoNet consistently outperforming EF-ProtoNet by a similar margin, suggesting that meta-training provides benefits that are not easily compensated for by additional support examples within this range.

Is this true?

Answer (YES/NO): NO